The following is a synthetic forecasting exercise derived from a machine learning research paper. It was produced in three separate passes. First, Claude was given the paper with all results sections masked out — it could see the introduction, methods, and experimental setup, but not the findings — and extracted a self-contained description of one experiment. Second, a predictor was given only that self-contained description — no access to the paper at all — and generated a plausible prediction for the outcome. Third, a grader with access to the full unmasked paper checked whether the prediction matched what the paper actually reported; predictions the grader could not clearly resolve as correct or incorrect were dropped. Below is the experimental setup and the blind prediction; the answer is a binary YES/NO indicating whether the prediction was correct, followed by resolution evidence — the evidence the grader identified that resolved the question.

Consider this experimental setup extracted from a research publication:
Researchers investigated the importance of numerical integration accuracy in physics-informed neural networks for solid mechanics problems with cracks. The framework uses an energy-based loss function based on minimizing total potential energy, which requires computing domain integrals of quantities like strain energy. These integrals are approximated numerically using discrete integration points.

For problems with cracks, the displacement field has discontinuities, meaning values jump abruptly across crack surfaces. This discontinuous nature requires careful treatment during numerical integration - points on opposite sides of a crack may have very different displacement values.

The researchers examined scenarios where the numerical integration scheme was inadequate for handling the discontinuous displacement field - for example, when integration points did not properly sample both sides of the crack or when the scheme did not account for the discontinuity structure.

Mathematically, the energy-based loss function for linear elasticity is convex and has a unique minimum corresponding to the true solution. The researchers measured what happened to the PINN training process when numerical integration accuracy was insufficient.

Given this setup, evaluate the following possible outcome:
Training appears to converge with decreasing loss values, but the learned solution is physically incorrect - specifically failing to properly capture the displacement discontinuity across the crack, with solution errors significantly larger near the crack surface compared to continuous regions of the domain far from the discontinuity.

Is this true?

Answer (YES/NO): NO